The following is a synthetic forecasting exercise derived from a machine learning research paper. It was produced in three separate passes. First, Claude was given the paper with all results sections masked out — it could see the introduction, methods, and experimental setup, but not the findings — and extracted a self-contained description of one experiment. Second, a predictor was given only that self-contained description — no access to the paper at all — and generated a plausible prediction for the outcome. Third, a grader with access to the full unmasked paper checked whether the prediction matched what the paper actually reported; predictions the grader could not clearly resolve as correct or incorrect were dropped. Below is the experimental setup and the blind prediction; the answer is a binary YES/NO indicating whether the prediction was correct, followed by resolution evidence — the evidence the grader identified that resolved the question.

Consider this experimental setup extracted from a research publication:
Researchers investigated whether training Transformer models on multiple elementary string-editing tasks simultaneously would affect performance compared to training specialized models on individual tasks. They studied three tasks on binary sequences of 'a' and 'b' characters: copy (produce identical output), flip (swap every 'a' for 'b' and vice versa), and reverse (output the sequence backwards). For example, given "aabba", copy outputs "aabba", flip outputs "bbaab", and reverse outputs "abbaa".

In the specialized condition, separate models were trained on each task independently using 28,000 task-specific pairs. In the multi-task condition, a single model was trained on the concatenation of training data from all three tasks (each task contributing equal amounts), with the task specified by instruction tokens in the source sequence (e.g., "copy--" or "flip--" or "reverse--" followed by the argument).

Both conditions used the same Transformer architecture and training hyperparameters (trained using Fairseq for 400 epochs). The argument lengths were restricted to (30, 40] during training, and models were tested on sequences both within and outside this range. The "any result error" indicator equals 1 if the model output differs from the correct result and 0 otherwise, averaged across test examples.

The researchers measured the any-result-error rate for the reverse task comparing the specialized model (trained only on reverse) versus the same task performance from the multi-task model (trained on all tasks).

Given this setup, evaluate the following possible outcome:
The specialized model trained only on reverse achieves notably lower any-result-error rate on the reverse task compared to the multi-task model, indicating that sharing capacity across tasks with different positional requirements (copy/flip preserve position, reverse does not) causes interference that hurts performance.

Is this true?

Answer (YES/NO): NO